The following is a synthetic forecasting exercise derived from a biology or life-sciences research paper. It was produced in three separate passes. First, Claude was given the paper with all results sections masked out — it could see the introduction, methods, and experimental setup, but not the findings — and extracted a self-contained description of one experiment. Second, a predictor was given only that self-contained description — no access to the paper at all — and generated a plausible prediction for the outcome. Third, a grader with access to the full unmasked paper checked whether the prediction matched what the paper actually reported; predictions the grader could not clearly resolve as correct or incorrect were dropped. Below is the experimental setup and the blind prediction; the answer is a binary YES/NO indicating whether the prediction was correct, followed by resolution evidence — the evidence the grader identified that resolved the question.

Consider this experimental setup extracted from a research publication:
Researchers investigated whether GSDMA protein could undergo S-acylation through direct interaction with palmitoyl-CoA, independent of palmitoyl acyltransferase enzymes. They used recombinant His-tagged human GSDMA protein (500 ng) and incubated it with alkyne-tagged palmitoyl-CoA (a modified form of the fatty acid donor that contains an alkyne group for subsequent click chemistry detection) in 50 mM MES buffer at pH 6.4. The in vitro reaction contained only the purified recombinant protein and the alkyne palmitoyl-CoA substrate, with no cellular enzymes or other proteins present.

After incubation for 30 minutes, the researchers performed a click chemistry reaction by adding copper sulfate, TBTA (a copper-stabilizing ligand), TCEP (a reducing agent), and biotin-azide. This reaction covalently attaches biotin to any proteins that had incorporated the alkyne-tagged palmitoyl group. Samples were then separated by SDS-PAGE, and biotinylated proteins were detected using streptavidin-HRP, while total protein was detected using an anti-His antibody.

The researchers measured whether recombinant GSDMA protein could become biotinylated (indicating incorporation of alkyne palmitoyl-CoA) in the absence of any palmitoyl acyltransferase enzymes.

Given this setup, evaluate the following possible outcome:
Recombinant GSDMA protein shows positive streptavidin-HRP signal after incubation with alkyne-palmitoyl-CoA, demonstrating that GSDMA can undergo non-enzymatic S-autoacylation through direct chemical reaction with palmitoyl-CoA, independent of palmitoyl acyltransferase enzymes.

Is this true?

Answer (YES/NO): YES